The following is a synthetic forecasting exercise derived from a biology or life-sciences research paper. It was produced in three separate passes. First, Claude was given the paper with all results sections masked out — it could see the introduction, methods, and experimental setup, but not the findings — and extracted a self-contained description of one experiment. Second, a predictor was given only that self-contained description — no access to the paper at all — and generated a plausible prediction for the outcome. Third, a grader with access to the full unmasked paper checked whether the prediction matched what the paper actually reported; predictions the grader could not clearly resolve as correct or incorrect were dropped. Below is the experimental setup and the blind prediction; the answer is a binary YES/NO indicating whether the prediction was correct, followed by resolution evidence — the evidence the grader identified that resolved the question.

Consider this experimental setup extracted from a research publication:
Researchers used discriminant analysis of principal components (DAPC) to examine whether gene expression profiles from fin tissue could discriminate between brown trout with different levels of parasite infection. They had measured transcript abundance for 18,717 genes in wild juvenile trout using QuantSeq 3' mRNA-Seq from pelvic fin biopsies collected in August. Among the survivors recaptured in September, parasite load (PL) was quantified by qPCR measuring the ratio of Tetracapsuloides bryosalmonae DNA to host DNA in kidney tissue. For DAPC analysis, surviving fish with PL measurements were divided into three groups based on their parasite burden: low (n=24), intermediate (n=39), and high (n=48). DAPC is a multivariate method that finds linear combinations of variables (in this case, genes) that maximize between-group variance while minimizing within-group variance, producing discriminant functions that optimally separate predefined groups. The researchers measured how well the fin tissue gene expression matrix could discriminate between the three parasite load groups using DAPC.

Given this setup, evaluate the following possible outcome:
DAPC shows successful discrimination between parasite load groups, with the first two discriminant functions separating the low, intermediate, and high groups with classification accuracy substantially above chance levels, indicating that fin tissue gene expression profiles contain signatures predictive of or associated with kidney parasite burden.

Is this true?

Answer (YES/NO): YES